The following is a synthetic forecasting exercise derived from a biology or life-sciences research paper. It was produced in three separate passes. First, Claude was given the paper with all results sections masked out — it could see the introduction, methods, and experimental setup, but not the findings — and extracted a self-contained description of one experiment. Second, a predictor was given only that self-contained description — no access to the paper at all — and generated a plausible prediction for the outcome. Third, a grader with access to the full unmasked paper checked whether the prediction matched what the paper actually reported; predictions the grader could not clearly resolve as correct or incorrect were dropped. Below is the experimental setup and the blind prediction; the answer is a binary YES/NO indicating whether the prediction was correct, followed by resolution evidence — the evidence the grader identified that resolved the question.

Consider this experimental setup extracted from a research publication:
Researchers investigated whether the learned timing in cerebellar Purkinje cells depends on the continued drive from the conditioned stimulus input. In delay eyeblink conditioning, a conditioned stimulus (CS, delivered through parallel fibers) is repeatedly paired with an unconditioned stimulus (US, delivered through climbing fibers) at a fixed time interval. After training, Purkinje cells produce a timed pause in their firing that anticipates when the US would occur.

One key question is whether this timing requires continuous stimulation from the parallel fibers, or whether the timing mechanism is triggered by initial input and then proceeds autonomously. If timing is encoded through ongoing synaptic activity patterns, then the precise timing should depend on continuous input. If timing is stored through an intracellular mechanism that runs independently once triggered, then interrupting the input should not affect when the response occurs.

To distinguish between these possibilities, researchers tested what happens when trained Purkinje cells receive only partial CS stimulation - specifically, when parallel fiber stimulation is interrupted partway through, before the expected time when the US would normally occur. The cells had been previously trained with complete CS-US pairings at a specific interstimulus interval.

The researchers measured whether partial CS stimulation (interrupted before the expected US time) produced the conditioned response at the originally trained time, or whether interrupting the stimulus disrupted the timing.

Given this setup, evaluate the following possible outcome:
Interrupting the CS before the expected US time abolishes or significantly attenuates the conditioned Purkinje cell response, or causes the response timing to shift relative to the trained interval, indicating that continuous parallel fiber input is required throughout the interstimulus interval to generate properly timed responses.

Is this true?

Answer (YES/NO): NO